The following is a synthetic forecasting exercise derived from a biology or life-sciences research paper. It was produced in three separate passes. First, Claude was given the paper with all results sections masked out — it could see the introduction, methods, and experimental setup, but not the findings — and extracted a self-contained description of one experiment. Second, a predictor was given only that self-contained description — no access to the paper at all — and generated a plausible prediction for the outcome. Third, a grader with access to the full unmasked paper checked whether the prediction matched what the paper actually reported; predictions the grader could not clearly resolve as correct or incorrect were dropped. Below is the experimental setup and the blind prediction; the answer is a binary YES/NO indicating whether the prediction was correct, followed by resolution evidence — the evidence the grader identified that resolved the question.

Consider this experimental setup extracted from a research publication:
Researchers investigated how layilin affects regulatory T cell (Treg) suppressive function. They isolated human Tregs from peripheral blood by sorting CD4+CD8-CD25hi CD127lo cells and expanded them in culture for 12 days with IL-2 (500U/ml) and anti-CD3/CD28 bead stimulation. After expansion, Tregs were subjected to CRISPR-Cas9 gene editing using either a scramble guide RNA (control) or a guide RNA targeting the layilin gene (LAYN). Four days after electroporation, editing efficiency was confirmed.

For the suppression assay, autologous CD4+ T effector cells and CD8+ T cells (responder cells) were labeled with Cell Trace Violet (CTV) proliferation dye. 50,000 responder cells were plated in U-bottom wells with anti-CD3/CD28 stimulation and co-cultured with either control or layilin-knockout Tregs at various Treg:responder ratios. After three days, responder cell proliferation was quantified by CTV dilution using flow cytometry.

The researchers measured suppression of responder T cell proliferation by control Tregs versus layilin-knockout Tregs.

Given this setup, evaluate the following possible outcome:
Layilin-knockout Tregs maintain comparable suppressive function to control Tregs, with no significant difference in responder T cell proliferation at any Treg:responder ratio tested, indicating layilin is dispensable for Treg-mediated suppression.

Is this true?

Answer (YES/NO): YES